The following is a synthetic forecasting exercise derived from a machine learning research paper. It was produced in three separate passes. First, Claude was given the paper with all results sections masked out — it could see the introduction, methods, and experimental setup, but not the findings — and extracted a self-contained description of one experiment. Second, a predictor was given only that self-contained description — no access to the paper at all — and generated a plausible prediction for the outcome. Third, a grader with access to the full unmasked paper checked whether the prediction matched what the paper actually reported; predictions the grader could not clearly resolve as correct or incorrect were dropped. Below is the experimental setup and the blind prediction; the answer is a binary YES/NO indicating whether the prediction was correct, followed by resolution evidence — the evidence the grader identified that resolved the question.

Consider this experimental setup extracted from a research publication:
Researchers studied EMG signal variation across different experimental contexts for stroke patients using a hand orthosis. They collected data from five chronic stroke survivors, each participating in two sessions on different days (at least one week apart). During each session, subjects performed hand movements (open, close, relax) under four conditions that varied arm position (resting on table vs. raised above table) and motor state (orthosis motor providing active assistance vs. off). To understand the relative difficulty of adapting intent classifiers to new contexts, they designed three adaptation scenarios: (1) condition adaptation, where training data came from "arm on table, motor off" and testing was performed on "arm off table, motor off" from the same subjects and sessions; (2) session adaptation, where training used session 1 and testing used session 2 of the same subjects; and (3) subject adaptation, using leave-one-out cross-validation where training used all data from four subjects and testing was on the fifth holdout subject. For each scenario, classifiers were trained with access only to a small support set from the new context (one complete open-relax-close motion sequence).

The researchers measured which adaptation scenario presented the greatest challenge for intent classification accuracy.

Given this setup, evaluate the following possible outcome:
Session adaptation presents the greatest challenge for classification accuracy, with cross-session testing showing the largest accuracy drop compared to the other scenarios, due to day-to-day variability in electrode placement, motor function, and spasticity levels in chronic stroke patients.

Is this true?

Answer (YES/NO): NO